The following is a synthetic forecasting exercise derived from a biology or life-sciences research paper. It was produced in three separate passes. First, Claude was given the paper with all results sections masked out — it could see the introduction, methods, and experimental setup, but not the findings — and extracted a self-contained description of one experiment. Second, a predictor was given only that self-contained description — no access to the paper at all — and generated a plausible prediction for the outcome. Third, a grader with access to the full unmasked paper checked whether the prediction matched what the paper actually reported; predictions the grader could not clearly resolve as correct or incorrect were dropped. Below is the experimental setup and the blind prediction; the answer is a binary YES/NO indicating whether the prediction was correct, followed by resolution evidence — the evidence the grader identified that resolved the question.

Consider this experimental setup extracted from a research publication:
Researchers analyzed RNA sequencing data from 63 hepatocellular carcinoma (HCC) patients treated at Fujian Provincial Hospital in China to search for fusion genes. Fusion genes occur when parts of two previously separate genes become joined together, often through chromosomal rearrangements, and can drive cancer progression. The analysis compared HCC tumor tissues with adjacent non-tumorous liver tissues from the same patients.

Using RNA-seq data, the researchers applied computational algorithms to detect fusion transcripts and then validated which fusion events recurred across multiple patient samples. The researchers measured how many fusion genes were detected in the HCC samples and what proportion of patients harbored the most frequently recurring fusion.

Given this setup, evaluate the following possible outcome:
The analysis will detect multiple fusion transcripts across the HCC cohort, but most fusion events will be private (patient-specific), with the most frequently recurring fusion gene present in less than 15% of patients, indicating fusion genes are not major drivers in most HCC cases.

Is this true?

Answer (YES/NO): YES